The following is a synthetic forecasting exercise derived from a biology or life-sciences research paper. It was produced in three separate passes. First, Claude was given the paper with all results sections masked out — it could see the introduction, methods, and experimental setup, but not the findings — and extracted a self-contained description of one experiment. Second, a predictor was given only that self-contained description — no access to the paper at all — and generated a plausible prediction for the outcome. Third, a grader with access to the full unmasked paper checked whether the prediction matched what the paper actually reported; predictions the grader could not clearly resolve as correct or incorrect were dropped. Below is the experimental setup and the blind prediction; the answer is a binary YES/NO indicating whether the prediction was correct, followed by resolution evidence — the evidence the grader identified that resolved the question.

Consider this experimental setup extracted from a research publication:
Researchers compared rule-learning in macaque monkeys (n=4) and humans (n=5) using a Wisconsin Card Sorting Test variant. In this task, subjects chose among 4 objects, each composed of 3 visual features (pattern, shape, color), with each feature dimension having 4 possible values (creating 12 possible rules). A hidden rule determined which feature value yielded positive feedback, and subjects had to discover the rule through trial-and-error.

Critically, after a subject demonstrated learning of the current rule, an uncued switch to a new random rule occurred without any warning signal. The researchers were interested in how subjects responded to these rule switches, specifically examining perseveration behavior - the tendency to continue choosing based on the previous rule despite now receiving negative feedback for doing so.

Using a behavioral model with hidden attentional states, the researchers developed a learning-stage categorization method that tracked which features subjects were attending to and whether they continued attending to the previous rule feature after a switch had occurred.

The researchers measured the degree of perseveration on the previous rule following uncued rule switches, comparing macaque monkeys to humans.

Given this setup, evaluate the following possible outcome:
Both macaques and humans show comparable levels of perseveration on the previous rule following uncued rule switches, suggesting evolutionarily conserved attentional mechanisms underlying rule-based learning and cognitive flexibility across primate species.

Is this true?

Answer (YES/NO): NO